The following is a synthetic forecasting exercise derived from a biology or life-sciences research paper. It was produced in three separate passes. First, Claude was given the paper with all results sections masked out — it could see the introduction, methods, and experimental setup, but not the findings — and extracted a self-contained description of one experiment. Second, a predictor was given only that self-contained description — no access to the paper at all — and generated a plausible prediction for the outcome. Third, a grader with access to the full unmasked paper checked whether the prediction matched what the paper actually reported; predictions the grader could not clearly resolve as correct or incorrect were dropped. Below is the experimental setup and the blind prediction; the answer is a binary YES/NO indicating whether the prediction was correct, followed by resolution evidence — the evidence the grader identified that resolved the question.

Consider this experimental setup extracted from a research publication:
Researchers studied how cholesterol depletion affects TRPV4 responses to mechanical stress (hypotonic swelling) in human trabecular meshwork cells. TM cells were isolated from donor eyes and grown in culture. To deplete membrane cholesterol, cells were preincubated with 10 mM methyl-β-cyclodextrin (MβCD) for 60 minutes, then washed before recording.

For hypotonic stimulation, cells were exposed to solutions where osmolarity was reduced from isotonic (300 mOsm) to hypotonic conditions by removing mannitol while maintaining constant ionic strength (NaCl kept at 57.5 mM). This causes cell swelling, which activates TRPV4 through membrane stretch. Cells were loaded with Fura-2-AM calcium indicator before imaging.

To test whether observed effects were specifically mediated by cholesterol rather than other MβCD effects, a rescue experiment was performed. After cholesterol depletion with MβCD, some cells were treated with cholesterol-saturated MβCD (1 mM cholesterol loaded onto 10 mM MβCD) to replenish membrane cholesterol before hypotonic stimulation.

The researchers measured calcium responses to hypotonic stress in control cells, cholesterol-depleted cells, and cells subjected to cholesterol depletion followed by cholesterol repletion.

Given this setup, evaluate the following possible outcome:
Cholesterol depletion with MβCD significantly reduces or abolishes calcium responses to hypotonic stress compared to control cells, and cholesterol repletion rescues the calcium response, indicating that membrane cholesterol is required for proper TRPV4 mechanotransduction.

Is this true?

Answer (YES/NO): NO